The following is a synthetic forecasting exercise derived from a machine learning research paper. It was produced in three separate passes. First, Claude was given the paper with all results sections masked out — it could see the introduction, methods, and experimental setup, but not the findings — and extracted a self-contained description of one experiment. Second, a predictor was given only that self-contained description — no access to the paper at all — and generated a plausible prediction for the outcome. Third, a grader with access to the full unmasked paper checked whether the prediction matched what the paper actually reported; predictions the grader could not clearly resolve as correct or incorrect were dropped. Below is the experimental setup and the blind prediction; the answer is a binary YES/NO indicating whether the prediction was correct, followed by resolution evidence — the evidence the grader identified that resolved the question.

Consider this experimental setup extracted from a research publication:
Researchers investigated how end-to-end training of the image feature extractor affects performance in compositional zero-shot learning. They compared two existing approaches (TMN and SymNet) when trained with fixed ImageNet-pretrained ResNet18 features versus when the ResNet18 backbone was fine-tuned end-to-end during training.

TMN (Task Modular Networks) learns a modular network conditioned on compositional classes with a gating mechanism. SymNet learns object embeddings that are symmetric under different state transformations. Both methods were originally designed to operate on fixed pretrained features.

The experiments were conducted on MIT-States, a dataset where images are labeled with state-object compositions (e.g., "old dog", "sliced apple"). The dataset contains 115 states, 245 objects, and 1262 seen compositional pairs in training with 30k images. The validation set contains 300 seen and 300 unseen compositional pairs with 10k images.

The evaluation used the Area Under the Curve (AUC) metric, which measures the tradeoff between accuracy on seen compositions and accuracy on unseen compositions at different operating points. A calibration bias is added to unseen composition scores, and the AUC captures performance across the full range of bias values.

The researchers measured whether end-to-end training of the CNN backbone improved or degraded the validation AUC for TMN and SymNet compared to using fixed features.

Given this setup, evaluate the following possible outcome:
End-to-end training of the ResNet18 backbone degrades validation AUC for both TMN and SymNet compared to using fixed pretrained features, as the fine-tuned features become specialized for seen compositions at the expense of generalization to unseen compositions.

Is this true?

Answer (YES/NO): YES